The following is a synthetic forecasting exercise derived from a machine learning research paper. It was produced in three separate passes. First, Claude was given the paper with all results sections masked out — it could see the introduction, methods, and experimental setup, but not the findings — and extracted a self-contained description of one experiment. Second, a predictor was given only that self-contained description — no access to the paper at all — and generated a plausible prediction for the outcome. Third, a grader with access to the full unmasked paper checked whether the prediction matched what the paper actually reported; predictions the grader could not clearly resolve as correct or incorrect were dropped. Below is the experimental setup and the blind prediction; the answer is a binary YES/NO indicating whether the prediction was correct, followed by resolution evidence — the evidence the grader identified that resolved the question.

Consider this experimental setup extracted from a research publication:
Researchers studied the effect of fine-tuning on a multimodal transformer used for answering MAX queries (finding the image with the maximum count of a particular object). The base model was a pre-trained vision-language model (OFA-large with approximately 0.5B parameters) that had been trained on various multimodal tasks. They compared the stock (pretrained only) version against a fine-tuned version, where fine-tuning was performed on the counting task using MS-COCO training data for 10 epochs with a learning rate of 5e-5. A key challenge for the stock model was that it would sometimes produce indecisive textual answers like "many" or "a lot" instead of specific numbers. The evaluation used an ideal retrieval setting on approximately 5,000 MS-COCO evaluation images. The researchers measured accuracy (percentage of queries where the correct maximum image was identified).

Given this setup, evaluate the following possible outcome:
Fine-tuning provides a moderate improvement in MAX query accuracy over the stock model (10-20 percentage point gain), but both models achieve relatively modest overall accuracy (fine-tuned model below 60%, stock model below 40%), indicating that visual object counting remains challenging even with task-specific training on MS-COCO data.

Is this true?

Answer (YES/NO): NO